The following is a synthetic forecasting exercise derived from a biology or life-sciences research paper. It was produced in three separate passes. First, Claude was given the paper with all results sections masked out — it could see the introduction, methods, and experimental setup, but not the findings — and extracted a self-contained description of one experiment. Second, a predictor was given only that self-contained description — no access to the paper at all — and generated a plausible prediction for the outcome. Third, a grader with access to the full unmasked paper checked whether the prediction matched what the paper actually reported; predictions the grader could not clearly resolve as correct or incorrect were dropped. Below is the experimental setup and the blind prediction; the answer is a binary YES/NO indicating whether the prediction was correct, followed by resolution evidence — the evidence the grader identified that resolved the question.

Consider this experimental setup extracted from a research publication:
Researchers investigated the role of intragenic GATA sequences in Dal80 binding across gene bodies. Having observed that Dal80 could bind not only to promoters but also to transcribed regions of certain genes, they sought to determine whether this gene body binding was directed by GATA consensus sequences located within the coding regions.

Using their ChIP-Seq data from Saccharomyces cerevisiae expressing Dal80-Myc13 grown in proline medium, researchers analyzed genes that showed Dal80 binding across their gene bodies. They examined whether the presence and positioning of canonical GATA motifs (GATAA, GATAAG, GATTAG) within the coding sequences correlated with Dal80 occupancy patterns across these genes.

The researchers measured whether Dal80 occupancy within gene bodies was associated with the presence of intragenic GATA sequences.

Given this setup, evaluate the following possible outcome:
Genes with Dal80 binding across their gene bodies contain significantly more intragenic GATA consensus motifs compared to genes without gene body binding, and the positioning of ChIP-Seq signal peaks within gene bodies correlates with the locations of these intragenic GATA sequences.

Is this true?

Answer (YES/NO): NO